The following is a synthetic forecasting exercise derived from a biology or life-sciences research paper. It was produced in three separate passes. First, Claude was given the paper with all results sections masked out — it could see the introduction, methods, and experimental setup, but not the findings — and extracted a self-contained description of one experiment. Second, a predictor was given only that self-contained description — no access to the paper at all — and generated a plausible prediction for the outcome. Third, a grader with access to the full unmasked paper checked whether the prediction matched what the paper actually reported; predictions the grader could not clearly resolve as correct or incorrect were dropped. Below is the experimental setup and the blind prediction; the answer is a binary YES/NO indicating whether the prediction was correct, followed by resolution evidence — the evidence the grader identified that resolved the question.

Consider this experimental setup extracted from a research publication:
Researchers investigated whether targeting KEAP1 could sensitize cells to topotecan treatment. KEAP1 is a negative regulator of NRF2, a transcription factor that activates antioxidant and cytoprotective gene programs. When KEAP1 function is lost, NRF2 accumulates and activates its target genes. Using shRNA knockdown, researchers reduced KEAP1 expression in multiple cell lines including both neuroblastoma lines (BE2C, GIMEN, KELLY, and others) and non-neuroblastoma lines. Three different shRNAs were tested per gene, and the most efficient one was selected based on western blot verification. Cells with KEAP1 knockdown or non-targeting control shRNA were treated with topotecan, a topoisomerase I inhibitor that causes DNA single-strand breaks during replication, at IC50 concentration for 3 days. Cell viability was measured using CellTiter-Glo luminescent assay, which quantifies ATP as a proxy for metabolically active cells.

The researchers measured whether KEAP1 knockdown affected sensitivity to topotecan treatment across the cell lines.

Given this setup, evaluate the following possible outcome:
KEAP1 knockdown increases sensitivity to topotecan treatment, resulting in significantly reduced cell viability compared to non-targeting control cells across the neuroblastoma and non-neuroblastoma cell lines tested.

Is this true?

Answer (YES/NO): YES